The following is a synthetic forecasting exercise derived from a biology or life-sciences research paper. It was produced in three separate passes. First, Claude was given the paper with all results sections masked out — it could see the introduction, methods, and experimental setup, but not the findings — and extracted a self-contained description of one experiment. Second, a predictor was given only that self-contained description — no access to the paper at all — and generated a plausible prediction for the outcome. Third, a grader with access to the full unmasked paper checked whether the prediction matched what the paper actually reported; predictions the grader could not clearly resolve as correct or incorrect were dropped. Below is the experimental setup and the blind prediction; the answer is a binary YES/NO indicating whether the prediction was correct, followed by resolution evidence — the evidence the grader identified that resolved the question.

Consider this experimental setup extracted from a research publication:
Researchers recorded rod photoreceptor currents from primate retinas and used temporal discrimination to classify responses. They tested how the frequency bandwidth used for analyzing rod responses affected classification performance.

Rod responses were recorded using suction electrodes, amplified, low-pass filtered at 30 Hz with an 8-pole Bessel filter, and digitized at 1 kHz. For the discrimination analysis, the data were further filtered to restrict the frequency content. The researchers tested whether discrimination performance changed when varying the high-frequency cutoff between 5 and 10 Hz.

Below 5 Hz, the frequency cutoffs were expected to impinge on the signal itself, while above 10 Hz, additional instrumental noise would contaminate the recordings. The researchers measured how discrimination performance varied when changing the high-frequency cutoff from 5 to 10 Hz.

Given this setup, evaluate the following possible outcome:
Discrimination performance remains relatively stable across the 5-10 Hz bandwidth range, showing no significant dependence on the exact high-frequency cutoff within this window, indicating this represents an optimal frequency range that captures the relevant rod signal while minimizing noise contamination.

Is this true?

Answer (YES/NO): YES